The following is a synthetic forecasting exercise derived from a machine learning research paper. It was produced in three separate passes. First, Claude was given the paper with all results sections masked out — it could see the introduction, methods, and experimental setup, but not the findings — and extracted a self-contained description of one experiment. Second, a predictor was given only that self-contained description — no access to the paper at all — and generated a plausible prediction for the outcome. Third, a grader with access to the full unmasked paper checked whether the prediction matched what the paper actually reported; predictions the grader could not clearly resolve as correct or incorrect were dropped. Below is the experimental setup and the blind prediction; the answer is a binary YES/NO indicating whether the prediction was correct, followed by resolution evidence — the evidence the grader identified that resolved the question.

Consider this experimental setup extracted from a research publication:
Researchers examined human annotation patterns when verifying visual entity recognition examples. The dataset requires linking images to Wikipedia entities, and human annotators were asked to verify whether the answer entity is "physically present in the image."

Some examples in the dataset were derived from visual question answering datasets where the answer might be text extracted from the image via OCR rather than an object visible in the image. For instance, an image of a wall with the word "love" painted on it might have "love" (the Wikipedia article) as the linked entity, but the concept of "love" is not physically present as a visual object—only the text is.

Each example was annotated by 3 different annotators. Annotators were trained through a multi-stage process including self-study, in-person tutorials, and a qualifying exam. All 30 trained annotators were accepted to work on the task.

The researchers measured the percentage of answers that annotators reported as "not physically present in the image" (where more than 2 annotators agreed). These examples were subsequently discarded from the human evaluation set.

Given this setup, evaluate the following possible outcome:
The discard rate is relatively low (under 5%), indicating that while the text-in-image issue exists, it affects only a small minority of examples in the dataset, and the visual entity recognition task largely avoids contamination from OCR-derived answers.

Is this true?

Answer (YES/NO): NO